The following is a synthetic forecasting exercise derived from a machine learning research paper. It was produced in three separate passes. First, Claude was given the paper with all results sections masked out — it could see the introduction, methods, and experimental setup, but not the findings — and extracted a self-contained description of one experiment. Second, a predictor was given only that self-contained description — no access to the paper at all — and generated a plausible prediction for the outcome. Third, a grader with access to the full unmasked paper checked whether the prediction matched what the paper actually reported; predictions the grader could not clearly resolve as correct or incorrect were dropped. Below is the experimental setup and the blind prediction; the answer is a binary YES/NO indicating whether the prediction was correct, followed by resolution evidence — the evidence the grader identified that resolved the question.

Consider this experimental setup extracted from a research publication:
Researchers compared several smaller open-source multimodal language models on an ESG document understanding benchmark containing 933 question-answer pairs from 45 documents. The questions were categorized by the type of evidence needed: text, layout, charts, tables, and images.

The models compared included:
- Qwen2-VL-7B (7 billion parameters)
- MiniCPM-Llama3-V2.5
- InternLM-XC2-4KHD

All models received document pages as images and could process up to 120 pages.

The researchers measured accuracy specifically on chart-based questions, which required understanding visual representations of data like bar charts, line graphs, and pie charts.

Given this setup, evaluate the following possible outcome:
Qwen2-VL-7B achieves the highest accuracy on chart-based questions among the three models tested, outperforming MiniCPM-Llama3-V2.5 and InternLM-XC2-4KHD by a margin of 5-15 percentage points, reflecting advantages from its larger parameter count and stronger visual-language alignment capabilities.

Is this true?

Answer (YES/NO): NO